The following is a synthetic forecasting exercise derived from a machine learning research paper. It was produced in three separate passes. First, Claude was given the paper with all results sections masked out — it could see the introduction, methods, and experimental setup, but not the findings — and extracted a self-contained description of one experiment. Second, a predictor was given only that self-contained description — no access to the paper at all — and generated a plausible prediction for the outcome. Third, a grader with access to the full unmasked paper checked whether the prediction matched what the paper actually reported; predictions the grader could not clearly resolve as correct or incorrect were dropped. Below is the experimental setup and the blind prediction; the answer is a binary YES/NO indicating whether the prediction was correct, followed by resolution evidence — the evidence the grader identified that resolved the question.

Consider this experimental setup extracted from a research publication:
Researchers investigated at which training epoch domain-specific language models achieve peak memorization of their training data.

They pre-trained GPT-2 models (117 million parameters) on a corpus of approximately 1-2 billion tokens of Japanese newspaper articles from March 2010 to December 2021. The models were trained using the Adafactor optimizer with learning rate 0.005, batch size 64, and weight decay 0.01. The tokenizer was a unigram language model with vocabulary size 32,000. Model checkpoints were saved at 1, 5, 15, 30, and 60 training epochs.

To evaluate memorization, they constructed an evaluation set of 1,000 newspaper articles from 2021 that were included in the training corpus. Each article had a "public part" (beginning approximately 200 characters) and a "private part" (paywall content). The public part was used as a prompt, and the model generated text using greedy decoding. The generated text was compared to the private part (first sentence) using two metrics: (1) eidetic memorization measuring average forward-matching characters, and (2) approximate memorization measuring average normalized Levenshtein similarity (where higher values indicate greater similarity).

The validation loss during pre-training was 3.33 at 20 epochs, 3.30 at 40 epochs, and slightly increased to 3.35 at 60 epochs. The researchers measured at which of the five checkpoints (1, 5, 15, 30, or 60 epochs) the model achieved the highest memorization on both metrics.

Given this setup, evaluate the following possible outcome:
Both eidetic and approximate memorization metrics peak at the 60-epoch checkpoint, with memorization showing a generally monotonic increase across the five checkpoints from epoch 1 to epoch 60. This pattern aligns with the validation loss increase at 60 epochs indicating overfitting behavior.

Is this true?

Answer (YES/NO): NO